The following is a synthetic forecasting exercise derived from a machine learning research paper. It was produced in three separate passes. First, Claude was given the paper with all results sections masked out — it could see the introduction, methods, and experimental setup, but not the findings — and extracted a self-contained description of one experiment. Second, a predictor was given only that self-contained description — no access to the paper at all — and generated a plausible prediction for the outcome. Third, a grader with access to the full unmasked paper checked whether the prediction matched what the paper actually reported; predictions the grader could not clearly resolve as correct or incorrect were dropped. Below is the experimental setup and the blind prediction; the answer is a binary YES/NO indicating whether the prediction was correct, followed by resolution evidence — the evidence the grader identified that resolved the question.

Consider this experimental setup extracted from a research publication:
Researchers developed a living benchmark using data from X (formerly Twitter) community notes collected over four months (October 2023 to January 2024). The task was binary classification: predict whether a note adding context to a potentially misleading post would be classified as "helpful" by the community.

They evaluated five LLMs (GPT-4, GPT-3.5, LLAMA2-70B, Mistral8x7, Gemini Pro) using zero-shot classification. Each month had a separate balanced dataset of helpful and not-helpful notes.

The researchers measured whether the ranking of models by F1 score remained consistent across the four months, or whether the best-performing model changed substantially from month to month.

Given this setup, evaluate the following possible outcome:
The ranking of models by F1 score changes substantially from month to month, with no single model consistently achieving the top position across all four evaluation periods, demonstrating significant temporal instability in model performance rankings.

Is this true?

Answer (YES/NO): NO